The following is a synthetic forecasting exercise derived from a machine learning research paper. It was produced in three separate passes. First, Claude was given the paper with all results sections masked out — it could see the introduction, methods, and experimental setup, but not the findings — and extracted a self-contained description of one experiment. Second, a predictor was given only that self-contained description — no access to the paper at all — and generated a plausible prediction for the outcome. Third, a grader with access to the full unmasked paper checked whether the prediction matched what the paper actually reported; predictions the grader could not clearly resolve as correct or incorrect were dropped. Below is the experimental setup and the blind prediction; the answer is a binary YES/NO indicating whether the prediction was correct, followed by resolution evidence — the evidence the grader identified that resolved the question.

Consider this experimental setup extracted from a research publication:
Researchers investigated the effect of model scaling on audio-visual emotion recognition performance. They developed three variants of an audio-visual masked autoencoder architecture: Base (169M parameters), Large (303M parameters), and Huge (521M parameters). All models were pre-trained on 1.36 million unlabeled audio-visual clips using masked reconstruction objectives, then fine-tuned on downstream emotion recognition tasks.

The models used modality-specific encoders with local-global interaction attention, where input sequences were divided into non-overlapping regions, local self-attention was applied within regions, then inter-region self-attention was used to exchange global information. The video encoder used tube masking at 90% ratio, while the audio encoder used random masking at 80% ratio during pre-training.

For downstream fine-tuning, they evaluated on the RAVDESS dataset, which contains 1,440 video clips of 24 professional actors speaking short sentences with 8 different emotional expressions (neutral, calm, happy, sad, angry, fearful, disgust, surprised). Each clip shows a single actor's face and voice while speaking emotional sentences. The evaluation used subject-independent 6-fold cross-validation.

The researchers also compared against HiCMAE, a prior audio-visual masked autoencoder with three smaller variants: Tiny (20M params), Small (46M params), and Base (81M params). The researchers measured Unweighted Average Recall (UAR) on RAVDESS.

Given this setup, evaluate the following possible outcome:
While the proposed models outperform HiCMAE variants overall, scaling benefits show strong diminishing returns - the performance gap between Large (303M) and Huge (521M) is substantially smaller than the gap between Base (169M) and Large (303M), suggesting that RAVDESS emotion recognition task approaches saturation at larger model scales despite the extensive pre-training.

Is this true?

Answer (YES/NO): NO